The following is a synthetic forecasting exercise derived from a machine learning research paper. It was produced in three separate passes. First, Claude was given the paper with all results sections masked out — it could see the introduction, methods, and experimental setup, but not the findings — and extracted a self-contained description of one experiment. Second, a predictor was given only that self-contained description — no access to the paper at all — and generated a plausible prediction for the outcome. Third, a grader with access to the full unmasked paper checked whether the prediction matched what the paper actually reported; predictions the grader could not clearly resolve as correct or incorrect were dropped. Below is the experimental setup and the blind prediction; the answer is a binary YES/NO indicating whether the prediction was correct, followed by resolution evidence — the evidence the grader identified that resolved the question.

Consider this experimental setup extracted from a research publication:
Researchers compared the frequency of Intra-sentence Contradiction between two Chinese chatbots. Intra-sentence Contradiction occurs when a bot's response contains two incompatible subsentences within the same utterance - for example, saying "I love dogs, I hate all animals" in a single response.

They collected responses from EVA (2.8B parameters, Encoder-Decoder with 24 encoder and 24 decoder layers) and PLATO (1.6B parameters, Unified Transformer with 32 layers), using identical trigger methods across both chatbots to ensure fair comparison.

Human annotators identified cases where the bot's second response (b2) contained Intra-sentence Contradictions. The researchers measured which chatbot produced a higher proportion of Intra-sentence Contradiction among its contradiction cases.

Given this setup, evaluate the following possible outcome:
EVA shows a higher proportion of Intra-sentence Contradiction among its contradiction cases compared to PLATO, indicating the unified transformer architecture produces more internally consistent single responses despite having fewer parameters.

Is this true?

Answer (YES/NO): YES